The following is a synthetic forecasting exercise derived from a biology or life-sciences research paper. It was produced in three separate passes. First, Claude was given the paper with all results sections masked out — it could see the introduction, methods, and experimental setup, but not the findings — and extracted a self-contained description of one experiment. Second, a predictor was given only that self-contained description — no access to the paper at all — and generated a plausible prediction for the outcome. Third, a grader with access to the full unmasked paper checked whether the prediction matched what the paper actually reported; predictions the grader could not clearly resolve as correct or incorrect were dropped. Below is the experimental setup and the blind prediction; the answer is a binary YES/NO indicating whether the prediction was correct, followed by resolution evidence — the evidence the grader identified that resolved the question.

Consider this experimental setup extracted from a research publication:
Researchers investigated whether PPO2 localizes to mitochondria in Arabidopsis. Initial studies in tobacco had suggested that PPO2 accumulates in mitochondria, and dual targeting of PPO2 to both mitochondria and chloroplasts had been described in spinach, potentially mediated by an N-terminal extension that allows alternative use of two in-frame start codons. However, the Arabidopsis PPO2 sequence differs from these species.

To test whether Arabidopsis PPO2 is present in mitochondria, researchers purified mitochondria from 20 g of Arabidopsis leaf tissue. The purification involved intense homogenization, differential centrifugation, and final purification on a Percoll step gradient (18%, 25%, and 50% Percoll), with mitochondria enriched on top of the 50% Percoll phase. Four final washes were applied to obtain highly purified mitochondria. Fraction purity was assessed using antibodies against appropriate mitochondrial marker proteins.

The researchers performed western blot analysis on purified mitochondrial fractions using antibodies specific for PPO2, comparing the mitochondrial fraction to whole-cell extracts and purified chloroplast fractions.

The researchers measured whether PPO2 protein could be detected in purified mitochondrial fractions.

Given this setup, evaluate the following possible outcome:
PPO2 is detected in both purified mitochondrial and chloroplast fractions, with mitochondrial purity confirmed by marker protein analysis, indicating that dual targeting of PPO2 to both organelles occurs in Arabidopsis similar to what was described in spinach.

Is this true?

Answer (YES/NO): NO